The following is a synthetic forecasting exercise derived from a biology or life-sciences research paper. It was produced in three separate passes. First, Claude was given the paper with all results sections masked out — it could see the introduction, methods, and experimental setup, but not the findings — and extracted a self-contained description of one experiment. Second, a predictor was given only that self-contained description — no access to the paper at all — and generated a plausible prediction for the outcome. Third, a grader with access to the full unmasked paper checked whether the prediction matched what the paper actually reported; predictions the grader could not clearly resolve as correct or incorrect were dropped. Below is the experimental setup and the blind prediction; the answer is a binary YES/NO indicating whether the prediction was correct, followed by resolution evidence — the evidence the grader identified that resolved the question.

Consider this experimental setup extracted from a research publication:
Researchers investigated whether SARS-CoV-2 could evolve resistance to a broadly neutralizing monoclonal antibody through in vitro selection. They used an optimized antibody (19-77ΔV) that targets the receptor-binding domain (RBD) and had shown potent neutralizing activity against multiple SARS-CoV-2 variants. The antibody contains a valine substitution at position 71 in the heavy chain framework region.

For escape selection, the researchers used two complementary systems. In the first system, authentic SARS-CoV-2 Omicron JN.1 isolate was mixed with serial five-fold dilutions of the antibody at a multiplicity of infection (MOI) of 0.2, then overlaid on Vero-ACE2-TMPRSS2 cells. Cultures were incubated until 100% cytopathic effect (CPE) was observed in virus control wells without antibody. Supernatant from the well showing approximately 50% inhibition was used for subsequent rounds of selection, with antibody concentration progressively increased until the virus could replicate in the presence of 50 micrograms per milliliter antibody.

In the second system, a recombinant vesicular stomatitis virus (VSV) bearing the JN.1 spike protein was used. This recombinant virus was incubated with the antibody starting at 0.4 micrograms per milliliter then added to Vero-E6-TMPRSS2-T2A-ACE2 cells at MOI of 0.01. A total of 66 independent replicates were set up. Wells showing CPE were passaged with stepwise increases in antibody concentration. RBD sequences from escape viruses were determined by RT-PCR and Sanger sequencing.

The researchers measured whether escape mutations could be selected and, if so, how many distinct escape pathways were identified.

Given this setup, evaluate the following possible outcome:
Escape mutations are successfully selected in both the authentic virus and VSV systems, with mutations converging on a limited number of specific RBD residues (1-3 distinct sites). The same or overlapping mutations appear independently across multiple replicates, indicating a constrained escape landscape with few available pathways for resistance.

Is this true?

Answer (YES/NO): NO